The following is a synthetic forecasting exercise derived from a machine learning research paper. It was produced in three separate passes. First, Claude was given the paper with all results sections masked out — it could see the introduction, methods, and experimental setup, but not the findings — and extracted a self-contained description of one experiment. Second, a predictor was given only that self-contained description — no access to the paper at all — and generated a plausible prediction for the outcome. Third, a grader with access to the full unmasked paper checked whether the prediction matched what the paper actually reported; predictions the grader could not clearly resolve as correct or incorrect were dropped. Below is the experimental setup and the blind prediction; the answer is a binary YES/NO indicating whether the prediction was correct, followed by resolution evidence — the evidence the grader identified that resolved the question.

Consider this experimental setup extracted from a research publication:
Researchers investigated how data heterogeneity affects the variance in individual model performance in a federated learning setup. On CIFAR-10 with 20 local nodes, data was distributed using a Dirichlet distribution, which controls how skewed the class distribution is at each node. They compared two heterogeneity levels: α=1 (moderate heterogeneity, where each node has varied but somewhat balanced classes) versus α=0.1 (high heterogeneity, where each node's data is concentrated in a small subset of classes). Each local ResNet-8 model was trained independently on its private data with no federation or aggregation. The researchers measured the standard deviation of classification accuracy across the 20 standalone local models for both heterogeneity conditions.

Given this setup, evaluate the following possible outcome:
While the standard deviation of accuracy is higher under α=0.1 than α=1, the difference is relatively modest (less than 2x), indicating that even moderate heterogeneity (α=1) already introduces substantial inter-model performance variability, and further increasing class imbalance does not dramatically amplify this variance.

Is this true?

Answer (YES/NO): YES